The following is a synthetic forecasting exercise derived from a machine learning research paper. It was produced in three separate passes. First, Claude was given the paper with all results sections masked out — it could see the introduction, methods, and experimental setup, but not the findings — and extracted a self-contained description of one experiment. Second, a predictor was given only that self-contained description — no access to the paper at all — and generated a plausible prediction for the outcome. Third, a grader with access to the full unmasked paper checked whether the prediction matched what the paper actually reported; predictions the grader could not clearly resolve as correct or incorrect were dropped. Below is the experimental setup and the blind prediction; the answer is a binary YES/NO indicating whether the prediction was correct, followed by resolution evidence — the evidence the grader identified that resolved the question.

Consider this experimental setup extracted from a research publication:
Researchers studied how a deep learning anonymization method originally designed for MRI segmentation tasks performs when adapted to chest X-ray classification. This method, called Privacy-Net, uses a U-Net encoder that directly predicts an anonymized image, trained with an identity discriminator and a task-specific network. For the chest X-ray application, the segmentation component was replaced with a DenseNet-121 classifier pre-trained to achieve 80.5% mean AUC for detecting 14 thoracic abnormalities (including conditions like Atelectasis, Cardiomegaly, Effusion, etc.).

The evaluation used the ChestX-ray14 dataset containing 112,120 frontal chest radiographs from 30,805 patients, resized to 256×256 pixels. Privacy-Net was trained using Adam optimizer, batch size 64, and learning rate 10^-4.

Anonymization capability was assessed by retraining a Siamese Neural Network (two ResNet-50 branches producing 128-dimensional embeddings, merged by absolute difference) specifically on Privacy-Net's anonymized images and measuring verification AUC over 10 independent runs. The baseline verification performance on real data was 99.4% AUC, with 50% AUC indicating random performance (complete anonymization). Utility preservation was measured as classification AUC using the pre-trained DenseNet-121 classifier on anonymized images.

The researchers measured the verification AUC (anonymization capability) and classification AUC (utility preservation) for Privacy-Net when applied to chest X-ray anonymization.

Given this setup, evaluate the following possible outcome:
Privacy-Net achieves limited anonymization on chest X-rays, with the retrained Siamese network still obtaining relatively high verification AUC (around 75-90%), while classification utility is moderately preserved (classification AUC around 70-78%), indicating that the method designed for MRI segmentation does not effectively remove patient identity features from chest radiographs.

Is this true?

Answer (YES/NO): NO